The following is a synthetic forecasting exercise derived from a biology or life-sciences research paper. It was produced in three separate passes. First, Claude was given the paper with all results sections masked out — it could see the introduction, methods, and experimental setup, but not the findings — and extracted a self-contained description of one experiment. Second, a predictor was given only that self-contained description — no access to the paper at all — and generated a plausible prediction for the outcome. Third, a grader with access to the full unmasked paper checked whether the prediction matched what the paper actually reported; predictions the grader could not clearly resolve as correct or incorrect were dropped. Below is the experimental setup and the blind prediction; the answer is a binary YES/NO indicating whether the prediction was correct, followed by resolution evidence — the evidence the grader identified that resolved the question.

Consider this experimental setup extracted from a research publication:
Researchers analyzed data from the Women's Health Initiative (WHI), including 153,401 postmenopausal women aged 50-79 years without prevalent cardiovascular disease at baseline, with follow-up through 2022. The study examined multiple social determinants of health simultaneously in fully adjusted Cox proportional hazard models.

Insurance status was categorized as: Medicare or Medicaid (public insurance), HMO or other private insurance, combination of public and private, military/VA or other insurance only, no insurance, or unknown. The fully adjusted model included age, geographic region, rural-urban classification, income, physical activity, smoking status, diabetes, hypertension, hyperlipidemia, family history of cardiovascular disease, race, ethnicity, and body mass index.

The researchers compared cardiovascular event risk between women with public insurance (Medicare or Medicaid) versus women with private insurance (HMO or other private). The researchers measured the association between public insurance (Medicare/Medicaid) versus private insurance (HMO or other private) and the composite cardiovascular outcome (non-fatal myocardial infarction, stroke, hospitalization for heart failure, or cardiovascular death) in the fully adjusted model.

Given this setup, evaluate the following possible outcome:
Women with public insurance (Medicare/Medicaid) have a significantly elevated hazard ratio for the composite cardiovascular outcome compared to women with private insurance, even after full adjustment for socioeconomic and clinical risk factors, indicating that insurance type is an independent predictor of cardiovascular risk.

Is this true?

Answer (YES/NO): YES